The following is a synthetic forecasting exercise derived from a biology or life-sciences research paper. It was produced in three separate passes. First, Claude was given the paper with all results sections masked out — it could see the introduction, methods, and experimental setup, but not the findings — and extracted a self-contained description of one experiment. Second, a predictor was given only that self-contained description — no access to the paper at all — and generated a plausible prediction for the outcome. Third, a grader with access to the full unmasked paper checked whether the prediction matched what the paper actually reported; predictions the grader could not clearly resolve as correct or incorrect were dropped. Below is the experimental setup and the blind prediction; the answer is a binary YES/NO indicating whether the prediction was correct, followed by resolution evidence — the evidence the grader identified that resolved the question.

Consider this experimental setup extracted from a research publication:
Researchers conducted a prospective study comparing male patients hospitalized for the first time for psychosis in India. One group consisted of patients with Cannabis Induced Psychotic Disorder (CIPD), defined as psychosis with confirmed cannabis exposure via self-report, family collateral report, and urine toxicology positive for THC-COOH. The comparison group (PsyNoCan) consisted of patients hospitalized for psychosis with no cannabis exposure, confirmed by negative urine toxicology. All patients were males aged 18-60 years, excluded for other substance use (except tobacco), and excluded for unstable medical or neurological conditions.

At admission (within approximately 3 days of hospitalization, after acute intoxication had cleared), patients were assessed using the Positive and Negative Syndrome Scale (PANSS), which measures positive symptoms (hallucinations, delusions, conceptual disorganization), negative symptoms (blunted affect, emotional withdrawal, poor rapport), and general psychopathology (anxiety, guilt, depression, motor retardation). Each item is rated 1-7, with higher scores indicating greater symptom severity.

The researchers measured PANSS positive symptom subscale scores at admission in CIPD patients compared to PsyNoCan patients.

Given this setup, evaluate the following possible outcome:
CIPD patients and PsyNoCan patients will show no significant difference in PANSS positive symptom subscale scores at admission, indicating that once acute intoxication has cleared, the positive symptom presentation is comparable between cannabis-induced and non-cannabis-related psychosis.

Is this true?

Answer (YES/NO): NO